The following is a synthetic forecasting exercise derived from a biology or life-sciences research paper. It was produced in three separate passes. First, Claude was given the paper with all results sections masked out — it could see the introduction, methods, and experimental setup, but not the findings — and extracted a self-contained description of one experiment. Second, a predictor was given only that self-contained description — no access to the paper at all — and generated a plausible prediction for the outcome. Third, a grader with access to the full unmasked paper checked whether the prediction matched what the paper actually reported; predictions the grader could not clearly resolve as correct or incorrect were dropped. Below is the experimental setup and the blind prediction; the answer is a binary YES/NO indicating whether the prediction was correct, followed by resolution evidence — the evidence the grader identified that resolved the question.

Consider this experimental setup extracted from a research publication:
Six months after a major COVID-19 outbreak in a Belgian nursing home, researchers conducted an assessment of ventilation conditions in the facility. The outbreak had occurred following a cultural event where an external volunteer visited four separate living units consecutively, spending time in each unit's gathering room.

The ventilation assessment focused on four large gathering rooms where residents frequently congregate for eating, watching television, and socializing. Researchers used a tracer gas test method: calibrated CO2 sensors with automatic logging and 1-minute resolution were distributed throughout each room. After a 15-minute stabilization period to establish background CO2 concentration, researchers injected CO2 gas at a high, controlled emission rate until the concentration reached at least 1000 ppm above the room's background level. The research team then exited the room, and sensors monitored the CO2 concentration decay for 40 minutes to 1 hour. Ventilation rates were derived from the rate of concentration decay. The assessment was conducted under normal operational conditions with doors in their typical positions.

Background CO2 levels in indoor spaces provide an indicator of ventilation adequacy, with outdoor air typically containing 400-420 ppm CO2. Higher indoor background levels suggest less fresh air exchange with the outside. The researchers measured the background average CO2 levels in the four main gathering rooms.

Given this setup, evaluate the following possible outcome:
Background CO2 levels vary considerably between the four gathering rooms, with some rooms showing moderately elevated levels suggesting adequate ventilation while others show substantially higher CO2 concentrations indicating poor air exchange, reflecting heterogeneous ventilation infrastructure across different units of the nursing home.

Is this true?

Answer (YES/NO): NO